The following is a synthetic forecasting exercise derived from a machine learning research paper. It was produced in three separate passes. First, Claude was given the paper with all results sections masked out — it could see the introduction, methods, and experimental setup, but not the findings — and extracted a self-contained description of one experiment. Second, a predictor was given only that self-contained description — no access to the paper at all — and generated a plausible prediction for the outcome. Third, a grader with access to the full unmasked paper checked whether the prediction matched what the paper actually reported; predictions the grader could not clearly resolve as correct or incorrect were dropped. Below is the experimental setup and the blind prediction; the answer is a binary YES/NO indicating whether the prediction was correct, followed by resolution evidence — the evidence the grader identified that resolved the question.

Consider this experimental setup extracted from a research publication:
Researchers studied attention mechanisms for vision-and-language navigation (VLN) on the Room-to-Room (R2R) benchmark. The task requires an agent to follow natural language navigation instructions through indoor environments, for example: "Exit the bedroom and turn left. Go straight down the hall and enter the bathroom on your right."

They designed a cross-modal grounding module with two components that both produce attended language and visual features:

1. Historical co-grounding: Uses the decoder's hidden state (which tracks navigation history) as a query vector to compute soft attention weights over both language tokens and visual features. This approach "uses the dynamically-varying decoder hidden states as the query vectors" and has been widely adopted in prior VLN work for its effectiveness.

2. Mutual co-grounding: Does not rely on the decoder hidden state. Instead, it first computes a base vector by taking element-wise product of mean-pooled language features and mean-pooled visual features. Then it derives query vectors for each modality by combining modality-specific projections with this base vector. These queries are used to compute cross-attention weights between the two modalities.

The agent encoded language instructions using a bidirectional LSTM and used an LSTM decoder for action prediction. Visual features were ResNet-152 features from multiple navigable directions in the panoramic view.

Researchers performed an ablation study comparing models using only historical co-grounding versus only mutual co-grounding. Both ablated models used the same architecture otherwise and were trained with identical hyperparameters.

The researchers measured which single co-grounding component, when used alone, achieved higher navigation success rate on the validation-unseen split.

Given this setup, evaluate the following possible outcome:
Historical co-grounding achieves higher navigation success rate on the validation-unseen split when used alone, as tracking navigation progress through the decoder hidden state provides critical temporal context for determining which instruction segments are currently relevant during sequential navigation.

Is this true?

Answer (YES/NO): NO